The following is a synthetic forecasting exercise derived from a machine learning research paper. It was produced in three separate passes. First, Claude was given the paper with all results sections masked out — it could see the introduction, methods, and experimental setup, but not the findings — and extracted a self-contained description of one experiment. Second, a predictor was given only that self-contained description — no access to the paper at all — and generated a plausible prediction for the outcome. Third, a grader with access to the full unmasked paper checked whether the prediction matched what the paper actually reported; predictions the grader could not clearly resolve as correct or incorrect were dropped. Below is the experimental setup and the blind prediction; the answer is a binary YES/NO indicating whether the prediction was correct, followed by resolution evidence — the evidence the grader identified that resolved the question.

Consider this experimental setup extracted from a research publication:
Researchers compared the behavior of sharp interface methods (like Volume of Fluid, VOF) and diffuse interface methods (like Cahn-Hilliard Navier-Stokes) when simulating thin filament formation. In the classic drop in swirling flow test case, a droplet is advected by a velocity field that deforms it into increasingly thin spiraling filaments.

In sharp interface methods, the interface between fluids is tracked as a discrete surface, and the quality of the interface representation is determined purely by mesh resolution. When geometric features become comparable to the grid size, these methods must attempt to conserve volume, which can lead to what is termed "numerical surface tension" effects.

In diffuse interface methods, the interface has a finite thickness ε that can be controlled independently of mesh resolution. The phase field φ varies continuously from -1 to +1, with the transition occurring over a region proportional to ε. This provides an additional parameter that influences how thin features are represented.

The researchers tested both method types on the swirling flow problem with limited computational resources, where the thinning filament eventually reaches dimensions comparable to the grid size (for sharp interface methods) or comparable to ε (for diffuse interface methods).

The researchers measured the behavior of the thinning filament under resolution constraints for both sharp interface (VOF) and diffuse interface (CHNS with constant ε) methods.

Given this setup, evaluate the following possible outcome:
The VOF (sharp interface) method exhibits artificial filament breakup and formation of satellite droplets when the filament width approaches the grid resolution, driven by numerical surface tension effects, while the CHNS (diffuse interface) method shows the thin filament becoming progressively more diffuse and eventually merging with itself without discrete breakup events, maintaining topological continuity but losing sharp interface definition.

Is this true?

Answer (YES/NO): NO